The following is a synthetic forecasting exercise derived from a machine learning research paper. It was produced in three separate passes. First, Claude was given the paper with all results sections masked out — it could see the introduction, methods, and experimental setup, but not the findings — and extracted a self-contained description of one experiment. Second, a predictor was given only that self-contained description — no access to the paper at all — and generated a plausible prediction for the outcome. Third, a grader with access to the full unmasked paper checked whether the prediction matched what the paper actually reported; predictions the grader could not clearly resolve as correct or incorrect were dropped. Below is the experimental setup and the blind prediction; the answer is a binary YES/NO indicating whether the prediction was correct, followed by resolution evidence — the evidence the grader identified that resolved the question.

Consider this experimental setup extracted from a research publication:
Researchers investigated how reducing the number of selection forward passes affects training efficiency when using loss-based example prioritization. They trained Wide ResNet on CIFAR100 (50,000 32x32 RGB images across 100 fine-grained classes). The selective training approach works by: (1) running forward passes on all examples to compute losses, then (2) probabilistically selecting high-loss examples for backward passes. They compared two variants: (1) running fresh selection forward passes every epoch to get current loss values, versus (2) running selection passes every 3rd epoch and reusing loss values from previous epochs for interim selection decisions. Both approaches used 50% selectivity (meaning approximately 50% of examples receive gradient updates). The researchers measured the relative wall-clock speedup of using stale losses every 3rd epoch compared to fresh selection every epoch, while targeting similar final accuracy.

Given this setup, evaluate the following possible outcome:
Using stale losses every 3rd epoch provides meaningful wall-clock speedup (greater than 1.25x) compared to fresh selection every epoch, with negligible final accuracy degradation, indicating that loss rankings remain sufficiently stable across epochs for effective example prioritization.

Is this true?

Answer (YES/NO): YES